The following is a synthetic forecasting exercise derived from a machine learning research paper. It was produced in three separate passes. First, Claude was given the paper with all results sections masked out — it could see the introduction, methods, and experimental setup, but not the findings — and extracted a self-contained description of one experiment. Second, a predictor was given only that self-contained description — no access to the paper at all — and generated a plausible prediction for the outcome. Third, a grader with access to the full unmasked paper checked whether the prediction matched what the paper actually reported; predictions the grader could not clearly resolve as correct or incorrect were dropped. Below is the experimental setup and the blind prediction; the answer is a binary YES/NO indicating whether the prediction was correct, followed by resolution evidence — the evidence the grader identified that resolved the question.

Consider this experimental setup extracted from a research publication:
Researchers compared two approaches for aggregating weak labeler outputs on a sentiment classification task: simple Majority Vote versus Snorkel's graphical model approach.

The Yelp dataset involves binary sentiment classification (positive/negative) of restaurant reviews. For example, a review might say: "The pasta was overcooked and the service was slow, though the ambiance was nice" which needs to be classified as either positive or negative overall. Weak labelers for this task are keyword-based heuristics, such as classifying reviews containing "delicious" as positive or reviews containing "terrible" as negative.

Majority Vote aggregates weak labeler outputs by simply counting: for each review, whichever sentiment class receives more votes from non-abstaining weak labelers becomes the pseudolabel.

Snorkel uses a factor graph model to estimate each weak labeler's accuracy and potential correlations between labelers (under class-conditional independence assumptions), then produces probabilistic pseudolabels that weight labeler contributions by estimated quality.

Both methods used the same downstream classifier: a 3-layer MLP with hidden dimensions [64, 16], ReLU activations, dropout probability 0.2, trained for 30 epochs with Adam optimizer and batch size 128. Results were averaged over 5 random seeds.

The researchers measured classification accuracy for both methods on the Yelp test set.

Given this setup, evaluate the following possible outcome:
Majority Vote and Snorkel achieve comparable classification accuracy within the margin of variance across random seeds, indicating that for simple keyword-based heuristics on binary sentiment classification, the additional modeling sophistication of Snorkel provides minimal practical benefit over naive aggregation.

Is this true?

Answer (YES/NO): YES